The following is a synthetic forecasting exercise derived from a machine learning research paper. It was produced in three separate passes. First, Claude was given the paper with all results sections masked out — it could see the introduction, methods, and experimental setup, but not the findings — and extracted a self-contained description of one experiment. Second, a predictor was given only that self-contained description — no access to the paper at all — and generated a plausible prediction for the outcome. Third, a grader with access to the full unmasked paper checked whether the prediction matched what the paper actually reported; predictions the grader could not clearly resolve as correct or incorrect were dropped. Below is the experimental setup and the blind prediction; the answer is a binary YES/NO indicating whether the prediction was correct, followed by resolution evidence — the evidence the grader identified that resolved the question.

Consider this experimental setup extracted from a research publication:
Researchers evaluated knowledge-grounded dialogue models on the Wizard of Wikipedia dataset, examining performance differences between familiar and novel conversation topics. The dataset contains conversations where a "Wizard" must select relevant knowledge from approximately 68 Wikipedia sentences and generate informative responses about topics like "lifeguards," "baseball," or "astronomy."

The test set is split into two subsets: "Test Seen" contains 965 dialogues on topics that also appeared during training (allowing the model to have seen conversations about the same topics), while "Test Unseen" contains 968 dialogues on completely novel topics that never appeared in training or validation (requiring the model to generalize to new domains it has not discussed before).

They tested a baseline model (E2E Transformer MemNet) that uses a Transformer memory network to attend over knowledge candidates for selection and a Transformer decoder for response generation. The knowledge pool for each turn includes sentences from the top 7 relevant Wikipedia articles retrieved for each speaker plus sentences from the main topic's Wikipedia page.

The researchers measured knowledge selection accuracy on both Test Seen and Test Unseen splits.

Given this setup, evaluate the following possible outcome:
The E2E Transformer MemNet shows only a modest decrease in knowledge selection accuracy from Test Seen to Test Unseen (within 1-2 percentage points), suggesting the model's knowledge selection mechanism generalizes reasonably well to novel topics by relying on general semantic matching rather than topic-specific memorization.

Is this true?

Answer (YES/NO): NO